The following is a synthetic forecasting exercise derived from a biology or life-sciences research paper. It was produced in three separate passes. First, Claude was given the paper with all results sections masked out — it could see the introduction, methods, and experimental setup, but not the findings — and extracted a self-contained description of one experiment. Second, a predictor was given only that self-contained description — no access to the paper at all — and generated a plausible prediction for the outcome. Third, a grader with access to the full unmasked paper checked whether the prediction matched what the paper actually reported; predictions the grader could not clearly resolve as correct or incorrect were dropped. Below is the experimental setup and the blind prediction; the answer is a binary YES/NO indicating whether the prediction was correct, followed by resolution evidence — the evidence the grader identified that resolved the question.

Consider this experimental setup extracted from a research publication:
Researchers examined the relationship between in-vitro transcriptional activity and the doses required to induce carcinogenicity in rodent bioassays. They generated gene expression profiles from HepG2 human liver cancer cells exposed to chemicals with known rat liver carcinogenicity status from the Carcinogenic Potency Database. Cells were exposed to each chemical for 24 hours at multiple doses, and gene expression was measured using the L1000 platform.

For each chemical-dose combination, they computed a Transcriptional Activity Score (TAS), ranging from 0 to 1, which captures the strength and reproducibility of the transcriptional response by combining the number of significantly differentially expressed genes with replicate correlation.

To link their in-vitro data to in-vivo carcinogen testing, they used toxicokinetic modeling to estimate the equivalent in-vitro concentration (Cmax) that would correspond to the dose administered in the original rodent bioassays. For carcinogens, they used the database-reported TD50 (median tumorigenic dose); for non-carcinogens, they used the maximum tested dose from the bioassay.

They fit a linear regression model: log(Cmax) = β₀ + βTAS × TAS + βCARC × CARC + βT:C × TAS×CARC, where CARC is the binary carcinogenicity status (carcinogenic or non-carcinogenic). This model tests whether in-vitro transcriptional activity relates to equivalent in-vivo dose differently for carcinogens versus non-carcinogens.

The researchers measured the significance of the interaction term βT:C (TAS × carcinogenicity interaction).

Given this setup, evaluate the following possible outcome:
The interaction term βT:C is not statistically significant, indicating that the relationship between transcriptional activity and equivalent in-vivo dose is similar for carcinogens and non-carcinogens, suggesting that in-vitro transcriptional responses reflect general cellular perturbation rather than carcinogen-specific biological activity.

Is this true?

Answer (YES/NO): YES